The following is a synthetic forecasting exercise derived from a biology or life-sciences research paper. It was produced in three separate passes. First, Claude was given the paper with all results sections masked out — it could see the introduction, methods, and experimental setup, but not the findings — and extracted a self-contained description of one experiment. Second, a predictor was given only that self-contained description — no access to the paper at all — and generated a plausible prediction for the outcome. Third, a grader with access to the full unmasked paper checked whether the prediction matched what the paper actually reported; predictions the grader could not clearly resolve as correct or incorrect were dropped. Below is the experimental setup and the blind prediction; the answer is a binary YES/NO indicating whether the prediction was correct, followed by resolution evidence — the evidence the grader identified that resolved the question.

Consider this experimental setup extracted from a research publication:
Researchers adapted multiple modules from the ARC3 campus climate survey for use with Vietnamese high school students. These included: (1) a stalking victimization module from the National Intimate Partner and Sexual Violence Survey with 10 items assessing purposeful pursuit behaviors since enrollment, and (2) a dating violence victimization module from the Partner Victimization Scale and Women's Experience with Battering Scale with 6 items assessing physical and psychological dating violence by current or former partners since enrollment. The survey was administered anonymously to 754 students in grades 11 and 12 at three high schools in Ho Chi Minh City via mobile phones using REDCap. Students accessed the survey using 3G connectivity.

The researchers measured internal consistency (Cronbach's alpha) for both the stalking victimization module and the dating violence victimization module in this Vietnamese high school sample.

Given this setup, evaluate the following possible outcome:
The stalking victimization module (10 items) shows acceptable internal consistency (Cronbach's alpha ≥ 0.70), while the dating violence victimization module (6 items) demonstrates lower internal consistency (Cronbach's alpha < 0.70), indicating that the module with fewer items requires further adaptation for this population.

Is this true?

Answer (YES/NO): NO